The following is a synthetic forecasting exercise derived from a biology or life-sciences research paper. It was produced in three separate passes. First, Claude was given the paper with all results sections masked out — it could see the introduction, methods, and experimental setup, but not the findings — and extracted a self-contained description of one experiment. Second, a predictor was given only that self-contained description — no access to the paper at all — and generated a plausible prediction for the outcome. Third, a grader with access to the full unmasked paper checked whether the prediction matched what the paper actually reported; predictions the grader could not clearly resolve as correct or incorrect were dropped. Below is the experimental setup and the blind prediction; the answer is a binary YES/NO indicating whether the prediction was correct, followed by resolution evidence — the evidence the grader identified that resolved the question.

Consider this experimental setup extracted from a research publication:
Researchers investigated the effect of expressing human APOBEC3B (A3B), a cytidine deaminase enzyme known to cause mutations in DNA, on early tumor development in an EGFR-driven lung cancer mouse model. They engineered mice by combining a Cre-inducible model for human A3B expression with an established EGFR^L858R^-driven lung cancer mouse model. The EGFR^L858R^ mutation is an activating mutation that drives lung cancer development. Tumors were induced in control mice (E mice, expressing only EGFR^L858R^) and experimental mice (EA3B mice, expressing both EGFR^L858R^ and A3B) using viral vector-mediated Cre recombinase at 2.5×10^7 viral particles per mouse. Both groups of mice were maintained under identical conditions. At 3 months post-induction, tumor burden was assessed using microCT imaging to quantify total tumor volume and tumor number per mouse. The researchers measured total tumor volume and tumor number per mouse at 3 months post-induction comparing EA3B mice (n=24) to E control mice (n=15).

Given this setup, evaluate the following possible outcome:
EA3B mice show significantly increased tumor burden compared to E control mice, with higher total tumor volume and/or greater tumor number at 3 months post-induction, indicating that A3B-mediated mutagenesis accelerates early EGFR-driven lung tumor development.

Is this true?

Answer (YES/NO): NO